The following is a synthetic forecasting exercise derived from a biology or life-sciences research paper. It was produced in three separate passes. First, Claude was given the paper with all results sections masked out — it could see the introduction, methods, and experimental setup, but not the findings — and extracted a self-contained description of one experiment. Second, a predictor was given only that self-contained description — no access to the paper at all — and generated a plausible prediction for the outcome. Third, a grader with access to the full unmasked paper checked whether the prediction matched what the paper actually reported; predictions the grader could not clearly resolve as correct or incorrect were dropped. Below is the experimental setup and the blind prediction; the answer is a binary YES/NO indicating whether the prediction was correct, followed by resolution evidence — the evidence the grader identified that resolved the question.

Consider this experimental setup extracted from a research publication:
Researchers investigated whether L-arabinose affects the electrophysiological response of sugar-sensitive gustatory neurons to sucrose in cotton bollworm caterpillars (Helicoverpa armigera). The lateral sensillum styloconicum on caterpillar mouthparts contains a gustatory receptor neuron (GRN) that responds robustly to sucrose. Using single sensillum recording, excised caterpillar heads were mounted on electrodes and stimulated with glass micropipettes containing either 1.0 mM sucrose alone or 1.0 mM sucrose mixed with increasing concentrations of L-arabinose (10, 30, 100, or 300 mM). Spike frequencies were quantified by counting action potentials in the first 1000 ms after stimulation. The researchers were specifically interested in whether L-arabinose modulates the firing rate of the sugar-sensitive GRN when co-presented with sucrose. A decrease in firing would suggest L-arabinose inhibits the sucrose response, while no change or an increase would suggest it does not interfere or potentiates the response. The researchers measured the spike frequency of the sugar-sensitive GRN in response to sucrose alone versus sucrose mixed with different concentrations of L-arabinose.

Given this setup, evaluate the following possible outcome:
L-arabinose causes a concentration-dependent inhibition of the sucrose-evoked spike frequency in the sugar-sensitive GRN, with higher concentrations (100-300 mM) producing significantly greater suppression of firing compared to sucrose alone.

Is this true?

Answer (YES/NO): YES